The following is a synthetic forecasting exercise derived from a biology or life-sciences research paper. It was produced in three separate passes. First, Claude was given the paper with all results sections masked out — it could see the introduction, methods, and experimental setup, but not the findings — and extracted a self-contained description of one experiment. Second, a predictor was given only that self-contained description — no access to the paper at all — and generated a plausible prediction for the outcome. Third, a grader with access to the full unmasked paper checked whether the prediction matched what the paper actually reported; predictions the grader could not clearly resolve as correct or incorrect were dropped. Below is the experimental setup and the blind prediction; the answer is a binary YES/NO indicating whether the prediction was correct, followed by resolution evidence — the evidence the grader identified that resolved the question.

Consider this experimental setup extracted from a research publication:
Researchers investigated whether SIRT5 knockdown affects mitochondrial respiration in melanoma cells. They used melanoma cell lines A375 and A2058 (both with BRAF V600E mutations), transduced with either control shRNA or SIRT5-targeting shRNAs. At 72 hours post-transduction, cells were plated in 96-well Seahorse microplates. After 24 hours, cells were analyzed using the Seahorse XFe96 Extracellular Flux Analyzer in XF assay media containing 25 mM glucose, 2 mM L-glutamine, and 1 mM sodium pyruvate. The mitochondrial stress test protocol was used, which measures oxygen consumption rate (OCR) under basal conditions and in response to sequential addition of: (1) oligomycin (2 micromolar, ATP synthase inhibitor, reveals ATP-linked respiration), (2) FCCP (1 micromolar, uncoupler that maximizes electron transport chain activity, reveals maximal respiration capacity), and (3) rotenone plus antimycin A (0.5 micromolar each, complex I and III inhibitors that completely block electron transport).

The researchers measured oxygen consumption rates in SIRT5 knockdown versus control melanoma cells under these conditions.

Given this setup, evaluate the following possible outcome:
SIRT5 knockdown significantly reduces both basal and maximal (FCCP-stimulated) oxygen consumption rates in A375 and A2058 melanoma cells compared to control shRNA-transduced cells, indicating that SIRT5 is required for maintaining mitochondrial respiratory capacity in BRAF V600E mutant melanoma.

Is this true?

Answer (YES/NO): NO